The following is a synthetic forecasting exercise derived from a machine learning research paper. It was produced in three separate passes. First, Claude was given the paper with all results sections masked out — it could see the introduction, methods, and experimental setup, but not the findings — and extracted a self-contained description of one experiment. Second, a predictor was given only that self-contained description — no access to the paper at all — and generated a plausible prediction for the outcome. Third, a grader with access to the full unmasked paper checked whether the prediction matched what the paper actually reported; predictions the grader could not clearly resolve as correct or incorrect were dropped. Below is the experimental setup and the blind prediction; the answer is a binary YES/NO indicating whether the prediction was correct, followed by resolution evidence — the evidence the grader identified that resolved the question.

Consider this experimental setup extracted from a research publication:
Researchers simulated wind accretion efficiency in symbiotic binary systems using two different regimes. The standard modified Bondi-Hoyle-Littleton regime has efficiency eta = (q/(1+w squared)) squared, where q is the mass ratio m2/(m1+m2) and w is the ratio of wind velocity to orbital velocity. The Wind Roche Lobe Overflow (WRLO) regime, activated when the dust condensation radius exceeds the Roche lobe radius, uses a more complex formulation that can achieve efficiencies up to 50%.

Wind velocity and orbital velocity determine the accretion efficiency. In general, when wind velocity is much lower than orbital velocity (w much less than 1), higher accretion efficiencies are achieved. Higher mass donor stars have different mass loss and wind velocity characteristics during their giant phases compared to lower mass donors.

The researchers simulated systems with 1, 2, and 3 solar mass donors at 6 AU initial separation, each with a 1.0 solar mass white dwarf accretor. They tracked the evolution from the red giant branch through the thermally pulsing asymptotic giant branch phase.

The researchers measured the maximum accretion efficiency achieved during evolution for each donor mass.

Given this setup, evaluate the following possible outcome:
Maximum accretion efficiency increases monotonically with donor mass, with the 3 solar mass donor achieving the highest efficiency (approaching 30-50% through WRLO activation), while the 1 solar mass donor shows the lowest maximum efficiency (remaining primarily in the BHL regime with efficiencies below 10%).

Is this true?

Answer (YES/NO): NO